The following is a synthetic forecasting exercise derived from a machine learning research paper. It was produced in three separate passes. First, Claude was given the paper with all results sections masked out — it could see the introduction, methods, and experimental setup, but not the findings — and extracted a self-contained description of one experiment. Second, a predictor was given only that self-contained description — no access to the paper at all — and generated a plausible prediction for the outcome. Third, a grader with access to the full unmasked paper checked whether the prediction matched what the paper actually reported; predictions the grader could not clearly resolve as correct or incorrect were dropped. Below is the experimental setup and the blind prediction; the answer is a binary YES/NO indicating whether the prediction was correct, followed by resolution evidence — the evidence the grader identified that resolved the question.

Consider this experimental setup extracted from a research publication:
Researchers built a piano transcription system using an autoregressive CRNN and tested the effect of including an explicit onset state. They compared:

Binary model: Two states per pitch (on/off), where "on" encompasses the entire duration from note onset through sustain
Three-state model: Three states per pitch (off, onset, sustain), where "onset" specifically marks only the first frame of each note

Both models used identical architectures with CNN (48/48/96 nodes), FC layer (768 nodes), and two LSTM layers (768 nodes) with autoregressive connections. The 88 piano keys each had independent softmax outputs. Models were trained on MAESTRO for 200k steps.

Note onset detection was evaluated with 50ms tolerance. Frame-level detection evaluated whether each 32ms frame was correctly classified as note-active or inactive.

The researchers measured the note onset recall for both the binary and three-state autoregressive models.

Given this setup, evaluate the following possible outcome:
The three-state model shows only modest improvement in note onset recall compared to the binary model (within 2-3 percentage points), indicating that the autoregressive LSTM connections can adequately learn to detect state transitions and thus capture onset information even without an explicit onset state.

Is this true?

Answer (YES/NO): NO